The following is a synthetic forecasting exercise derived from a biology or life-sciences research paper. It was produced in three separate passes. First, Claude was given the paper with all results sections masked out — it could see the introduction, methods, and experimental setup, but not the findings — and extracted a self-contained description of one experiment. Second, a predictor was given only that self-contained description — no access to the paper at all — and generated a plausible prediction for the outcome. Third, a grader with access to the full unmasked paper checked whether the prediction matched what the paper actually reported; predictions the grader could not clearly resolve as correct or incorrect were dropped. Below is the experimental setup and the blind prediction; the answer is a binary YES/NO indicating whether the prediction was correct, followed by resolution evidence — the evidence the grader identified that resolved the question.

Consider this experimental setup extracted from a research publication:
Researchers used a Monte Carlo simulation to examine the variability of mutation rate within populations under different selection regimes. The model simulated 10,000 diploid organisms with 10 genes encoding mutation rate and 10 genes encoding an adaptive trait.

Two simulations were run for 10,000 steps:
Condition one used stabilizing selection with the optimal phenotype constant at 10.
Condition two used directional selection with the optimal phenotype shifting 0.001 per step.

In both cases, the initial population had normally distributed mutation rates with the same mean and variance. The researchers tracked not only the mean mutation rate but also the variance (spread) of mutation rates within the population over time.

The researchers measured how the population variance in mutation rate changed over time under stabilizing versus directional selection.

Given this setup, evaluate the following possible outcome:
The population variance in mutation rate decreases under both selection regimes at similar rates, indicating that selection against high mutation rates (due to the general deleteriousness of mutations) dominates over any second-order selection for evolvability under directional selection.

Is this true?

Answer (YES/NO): NO